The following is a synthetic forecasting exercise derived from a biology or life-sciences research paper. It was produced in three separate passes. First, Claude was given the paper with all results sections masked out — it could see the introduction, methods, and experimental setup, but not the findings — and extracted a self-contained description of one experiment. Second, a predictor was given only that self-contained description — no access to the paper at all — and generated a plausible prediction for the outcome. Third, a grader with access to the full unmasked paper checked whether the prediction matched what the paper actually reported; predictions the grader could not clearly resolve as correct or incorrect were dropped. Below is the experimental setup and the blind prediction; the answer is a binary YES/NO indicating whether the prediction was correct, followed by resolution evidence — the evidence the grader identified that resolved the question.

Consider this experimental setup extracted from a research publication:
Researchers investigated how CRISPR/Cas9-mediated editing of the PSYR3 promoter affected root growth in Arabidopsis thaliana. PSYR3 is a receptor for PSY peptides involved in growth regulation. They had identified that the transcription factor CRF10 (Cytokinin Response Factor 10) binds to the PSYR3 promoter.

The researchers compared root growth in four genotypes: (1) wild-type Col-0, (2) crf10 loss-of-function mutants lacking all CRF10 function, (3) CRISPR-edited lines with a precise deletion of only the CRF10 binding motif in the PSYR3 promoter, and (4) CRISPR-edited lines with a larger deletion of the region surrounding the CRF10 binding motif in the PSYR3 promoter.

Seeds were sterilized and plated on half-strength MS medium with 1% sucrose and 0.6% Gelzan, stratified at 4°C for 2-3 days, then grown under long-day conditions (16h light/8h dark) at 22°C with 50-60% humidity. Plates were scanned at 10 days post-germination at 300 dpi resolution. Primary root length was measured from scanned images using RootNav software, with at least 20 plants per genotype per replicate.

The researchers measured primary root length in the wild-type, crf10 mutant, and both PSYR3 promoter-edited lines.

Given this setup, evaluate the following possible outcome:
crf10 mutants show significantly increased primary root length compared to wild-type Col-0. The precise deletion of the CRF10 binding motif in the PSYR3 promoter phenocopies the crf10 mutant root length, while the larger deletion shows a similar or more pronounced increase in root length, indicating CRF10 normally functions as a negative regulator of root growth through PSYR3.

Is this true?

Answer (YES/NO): YES